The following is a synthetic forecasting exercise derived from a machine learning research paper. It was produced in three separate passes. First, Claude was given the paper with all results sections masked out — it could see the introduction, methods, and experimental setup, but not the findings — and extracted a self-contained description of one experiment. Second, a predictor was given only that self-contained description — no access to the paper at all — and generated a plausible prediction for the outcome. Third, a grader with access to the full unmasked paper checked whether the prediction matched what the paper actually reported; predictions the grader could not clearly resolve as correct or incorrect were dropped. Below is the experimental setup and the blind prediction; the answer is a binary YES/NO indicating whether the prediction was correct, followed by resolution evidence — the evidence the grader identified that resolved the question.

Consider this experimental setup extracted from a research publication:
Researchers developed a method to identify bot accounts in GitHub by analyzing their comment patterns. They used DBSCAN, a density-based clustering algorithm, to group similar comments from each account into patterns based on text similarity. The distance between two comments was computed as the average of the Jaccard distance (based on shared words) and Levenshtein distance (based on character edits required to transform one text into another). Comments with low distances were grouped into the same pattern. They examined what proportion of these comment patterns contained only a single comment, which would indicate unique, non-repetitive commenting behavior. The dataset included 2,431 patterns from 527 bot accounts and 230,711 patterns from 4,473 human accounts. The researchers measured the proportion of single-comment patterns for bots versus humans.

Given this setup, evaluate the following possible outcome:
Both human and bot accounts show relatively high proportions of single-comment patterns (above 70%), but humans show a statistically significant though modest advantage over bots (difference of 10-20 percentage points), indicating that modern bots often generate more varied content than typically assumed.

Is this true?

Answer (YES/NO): NO